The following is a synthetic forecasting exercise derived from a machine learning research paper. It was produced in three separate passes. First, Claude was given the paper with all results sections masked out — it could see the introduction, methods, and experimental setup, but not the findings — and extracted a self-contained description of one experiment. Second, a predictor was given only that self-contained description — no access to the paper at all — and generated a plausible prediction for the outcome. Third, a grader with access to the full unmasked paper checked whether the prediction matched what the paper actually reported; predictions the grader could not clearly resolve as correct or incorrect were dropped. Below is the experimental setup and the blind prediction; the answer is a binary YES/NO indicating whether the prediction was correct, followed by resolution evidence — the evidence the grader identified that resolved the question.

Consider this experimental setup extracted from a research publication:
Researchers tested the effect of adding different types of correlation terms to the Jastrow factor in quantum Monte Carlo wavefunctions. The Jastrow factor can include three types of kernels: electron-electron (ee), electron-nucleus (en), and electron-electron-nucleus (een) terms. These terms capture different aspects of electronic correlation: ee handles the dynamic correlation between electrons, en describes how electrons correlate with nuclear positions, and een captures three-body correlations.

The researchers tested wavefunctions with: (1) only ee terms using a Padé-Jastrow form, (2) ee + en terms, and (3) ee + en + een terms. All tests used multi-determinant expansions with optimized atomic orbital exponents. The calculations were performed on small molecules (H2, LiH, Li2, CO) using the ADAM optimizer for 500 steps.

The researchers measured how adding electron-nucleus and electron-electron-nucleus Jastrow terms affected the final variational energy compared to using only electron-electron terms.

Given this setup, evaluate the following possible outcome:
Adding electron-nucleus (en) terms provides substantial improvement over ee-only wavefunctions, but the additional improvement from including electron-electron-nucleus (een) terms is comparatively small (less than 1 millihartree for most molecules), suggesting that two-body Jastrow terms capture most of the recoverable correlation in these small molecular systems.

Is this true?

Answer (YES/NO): NO